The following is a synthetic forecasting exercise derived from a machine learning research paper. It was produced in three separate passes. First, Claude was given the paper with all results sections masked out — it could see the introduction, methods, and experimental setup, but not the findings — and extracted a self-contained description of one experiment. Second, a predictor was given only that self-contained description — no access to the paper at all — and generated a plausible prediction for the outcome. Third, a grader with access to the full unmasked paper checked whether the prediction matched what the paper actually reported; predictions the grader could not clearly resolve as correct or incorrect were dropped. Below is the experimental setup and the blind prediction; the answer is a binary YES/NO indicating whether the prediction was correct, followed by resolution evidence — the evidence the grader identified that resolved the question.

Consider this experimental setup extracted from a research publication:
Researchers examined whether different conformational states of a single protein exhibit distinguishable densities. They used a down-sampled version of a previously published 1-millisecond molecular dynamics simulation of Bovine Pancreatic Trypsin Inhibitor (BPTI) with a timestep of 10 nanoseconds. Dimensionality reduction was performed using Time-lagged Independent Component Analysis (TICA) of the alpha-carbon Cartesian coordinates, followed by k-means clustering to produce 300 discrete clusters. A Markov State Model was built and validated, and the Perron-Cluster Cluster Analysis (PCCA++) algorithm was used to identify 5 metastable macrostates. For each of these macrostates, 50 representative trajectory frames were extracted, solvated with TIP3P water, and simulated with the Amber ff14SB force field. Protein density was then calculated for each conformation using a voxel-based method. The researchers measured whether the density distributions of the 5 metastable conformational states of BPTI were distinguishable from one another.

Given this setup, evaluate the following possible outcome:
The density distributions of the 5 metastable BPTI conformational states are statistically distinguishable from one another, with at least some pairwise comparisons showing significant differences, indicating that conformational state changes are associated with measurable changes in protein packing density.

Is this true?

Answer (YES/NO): YES